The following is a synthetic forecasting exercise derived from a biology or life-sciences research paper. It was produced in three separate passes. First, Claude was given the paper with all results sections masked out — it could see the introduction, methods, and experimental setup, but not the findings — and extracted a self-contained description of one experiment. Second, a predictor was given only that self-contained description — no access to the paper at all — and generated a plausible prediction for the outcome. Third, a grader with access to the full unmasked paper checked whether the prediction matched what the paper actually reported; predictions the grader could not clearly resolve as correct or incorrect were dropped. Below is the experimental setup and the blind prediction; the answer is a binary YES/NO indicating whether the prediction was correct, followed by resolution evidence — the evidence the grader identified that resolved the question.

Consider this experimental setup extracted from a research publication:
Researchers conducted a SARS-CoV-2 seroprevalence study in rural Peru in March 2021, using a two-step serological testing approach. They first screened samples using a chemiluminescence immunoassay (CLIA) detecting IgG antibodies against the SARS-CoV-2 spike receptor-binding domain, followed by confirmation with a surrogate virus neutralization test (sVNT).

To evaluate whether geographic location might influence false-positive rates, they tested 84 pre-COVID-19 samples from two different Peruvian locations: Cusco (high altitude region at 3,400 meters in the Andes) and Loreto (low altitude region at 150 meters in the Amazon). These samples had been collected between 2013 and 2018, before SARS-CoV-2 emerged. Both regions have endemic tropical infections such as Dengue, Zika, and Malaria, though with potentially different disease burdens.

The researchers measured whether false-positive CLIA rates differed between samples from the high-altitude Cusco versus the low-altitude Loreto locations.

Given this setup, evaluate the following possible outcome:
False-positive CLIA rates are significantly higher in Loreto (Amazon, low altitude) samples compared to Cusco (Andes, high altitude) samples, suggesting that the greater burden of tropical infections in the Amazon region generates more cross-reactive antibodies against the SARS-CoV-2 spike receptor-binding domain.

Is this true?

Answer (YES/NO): NO